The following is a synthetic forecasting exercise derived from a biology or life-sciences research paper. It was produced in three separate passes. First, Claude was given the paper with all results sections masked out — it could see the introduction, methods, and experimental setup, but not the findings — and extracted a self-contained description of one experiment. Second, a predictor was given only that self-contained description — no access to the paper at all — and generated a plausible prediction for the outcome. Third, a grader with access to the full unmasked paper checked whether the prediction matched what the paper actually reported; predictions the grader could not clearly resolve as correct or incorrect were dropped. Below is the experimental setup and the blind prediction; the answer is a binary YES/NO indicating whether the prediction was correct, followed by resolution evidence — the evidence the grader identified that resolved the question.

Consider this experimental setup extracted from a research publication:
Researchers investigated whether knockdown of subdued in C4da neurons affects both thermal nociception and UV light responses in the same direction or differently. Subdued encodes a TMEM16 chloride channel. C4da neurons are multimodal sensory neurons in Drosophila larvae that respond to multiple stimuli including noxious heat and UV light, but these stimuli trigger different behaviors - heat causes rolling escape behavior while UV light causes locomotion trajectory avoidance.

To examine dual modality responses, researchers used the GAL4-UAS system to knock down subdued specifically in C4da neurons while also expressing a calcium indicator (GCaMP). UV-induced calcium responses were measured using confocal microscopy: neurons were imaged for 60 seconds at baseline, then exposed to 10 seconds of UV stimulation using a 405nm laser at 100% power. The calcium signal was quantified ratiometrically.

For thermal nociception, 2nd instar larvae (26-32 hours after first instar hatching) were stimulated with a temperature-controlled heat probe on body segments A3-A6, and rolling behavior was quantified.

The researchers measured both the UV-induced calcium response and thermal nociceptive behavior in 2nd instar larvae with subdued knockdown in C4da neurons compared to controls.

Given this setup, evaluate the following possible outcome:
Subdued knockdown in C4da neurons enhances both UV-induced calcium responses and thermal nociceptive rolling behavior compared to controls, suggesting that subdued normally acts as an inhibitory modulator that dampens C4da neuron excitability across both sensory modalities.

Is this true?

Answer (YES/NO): NO